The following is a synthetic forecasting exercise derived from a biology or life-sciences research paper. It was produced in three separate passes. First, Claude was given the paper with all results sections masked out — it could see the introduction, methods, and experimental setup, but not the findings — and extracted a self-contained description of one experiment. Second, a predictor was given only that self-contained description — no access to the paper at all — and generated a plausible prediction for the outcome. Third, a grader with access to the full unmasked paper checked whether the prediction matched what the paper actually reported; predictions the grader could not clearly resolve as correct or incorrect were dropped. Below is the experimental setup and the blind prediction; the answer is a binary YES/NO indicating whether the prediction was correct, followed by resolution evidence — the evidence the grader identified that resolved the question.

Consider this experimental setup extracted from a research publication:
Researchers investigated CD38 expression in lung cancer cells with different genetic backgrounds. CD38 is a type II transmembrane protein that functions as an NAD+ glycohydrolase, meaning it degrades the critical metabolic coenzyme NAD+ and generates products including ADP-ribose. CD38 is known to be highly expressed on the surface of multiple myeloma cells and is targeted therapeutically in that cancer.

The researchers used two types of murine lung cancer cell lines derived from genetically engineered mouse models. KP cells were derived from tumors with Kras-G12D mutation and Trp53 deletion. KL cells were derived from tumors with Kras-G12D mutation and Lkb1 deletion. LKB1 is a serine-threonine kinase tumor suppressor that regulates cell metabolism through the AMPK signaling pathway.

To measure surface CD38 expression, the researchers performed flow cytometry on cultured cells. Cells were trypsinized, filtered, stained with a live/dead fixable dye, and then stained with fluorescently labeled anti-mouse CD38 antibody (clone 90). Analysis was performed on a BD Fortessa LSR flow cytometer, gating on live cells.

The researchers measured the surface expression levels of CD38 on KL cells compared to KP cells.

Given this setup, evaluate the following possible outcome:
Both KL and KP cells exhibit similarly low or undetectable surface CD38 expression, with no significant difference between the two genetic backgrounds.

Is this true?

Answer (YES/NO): NO